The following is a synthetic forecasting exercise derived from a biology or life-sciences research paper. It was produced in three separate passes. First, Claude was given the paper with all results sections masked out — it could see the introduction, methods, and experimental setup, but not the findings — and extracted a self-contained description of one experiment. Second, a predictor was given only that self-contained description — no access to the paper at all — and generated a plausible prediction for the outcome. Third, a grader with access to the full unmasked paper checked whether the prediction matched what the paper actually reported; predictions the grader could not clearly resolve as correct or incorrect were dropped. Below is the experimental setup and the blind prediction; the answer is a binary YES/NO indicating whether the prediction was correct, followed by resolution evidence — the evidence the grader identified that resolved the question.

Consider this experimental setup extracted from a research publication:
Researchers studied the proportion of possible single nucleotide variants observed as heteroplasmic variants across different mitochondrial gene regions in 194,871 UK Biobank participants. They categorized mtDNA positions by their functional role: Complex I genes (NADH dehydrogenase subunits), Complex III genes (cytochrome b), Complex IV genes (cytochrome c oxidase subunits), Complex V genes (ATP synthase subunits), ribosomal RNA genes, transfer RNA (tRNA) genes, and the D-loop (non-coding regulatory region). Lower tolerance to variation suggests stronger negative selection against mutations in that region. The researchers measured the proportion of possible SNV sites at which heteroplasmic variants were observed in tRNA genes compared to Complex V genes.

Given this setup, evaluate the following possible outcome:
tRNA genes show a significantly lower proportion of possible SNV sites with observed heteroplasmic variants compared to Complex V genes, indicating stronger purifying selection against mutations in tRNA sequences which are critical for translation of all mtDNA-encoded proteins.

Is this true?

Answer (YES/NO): YES